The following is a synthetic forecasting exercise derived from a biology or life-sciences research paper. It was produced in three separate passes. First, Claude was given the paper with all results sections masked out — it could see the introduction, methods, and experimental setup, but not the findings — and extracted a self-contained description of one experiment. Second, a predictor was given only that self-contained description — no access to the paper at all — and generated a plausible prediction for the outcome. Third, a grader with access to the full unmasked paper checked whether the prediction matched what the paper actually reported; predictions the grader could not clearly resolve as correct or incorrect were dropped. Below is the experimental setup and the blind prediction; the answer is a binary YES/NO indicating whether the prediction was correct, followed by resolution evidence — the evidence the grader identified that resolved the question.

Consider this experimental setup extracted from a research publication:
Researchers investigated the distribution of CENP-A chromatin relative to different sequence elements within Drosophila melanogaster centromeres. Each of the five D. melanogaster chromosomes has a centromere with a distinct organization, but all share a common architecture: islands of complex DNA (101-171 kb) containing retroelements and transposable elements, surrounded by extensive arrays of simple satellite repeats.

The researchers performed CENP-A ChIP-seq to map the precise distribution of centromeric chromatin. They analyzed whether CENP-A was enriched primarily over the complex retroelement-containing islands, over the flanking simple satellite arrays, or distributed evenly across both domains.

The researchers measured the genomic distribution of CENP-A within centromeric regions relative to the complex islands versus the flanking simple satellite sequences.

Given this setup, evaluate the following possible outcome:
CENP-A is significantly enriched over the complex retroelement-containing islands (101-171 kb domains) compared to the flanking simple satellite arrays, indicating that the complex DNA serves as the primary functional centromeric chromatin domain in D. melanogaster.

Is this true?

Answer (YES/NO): YES